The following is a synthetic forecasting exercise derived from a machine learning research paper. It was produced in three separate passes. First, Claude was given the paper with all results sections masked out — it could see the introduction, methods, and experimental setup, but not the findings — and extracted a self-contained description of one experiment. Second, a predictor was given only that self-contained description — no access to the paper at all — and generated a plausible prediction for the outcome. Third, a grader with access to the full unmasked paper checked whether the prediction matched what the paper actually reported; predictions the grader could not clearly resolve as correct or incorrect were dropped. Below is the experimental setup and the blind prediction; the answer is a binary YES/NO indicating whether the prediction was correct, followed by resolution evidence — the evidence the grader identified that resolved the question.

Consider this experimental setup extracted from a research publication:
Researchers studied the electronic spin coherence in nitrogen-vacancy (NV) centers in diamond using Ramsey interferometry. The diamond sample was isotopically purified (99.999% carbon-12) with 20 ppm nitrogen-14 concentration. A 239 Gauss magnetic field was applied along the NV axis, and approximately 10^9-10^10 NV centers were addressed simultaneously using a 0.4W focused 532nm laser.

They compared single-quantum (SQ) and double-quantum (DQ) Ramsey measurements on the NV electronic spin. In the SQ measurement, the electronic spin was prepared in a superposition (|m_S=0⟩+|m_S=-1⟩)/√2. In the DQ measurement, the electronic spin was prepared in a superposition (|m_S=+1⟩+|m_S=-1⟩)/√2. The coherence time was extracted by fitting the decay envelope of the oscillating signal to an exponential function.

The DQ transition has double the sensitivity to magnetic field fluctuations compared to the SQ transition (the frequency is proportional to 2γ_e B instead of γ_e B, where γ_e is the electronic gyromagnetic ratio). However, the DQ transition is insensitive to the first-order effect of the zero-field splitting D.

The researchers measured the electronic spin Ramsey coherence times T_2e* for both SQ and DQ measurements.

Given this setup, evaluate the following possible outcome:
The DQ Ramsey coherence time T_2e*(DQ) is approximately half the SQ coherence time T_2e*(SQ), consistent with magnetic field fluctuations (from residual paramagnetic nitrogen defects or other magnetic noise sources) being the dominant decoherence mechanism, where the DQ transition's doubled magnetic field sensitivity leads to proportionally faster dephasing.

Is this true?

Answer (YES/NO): NO